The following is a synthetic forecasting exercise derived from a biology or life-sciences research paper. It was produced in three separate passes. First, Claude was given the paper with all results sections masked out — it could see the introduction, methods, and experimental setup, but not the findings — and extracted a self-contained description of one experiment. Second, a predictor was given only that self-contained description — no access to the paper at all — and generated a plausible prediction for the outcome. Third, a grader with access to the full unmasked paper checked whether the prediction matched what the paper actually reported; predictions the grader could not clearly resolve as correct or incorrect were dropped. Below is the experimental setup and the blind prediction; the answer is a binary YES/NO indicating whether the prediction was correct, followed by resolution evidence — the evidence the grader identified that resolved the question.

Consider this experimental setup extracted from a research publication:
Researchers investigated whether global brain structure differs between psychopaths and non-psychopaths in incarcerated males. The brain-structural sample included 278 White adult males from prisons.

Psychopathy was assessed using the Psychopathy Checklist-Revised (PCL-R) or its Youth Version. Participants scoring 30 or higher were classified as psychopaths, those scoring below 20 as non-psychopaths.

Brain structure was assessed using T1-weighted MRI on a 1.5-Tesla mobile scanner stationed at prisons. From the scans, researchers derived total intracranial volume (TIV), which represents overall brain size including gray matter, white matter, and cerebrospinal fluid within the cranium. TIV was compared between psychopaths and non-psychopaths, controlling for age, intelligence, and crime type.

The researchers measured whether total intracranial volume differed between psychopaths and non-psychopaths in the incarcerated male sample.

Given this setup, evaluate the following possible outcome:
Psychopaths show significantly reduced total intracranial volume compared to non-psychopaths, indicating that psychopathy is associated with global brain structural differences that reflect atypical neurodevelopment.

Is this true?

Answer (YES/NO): NO